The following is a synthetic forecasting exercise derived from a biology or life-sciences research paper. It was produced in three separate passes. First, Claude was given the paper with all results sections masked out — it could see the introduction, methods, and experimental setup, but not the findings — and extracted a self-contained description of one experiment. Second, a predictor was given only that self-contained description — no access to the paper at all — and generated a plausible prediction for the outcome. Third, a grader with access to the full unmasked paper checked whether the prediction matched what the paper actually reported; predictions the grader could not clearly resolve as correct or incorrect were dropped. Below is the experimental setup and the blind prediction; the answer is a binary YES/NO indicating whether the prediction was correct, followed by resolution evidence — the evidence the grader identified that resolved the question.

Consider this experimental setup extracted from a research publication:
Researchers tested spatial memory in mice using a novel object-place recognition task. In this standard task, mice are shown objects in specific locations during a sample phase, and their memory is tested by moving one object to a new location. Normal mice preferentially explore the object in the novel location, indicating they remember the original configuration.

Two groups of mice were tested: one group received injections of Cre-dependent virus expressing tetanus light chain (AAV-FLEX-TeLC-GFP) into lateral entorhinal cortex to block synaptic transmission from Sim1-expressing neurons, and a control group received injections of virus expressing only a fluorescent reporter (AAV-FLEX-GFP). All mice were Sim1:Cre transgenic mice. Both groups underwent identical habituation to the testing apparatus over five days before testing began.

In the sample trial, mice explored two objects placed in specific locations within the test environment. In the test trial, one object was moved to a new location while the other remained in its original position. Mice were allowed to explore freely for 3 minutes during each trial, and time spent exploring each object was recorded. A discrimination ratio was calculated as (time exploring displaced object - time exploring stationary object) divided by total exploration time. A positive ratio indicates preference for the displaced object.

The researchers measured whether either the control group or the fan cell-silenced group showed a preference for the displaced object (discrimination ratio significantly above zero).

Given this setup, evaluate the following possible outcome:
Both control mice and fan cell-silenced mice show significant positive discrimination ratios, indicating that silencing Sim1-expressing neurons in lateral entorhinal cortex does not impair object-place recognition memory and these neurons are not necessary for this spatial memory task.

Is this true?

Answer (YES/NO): NO